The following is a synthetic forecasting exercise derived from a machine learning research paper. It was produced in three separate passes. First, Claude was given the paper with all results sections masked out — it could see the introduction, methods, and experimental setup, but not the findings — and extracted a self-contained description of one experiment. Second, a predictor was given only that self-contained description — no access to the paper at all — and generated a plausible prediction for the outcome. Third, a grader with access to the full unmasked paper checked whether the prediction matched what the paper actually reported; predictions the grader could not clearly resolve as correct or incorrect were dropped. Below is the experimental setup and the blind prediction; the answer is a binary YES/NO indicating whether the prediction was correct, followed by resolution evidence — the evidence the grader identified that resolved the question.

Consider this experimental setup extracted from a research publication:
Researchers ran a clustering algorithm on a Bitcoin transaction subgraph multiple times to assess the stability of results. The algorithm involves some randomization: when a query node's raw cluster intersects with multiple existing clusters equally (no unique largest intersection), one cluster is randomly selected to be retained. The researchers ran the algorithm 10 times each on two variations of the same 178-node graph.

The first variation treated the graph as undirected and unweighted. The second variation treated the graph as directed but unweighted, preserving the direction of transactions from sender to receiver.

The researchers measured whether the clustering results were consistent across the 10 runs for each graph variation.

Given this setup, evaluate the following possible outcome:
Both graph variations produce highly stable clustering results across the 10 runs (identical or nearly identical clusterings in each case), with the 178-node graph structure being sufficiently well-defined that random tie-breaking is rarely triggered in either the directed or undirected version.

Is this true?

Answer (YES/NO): NO